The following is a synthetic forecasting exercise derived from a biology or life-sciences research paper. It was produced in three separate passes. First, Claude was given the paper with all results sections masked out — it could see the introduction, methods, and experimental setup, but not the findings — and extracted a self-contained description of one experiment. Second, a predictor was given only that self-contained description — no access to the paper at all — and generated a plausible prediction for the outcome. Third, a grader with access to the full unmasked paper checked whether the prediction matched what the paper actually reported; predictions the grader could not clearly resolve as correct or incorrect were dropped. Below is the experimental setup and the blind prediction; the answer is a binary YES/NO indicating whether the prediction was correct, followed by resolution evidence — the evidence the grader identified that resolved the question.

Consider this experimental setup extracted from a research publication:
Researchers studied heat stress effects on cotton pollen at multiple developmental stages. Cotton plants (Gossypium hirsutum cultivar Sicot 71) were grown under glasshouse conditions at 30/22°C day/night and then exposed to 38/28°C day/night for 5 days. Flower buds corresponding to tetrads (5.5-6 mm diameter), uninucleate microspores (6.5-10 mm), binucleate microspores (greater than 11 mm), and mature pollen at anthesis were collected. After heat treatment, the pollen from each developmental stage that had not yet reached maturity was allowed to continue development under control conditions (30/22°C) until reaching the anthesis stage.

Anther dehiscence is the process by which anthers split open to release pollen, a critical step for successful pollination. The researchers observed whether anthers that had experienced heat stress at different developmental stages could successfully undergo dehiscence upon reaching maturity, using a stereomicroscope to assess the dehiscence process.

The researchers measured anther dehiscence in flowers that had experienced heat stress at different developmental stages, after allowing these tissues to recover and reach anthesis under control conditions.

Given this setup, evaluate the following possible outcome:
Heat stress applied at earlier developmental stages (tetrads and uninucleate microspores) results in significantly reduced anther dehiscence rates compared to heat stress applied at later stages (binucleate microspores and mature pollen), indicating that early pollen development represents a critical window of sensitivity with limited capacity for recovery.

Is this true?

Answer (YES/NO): NO